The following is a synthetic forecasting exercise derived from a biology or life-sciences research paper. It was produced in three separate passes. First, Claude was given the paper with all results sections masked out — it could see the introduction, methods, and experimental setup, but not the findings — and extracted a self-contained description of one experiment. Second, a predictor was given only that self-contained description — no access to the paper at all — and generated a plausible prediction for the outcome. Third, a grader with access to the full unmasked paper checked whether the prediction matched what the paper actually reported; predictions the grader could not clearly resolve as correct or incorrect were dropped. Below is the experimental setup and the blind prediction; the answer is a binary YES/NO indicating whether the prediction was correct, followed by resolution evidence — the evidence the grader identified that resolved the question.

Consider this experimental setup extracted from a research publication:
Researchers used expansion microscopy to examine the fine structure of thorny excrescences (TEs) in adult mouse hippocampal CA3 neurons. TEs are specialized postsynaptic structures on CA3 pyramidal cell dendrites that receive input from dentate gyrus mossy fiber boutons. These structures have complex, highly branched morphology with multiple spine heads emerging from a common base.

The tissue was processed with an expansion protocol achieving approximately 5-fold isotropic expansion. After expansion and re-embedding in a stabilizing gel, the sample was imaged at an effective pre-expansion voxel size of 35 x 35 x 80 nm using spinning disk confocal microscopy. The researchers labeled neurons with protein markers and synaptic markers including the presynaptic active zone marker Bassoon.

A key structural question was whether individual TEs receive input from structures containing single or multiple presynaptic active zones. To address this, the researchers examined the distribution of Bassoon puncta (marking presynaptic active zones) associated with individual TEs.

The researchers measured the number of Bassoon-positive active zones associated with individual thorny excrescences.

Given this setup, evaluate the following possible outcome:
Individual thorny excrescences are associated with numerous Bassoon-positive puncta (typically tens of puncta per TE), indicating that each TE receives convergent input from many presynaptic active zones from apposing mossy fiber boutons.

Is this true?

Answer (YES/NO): NO